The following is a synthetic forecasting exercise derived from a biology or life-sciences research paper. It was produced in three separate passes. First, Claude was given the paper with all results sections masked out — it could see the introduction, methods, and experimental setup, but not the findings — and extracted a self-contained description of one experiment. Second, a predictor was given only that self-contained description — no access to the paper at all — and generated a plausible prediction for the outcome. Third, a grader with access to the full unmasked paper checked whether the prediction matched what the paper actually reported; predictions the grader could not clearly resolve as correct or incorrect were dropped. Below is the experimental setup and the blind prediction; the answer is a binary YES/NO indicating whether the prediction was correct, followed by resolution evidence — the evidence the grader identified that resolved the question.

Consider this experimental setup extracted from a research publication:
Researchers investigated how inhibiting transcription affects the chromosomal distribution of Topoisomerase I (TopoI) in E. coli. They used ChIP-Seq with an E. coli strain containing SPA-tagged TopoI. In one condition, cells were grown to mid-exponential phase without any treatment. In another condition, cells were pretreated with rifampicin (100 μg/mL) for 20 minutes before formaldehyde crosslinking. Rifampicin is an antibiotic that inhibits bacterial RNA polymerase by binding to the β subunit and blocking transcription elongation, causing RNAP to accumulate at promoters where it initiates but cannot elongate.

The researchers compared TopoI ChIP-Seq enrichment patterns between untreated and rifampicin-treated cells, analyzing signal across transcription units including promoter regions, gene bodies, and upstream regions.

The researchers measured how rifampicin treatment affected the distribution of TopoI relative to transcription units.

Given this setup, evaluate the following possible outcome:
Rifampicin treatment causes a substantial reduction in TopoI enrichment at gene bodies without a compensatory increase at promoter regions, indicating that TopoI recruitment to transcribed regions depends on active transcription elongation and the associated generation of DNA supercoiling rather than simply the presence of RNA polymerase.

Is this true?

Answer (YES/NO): NO